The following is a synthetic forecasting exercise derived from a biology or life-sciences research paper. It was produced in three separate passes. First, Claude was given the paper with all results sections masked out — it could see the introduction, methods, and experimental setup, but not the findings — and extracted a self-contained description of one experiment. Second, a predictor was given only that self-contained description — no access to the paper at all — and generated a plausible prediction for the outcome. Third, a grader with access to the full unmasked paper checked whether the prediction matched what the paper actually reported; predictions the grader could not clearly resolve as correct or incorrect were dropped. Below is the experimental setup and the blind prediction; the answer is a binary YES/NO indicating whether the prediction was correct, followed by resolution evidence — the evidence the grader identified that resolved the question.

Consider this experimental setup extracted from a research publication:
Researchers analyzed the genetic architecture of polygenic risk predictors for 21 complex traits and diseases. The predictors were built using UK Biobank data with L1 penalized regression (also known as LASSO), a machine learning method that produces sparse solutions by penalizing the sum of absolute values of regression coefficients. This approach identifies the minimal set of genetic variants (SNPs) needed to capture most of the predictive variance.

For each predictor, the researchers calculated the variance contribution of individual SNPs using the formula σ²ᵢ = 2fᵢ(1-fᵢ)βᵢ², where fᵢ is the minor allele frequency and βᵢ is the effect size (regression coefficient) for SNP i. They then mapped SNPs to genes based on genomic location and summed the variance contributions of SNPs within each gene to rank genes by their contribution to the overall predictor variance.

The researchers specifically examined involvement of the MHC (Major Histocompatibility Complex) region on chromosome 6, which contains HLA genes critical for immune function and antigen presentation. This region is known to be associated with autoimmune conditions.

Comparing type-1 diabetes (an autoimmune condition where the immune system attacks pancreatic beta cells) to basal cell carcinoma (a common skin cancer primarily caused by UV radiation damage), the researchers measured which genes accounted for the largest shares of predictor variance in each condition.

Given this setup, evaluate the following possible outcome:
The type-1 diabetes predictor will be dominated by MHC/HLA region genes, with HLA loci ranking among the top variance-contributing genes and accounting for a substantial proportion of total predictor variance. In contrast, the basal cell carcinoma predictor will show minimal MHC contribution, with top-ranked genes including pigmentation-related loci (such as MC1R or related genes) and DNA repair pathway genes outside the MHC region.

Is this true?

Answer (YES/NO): NO